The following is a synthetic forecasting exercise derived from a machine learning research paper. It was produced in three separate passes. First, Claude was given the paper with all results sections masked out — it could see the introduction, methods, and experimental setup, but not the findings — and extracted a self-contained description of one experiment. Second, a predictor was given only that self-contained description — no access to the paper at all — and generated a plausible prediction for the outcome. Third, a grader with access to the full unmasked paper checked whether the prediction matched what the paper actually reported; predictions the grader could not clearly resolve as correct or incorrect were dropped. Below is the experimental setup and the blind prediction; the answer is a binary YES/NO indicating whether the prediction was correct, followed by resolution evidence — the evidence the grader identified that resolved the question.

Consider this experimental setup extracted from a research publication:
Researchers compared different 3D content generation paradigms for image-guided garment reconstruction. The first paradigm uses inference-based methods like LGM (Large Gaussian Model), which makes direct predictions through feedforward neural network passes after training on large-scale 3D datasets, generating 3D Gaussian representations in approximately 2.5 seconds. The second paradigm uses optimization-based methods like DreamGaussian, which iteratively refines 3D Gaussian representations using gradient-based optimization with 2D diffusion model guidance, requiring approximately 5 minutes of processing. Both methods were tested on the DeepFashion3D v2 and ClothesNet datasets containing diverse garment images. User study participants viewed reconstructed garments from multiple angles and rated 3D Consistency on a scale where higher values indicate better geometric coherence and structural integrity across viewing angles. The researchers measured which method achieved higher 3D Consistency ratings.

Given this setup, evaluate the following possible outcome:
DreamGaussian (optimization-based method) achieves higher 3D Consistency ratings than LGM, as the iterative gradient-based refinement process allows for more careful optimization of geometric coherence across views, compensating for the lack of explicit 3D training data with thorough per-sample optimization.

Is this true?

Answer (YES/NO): NO